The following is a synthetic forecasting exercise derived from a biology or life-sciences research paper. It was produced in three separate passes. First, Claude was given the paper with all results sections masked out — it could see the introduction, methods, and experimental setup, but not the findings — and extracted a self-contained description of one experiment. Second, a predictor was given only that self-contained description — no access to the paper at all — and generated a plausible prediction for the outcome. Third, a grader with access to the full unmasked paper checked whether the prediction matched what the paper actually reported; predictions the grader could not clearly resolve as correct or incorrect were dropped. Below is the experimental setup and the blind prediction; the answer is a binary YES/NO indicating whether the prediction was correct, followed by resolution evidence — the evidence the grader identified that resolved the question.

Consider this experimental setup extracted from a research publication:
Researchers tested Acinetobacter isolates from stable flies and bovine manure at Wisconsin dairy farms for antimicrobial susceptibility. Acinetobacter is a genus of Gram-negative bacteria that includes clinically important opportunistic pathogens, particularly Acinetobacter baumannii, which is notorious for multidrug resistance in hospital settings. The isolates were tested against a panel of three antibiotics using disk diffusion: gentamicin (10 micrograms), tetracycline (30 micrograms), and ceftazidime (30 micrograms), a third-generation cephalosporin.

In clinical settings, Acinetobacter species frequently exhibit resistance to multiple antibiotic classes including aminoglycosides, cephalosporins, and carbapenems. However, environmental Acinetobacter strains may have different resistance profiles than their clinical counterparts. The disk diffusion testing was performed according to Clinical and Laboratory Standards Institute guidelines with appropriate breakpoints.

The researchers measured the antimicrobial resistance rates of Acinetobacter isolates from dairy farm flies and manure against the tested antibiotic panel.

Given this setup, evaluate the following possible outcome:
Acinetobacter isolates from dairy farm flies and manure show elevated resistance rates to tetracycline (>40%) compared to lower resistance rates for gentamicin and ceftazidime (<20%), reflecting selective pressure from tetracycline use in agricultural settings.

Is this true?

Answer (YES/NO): NO